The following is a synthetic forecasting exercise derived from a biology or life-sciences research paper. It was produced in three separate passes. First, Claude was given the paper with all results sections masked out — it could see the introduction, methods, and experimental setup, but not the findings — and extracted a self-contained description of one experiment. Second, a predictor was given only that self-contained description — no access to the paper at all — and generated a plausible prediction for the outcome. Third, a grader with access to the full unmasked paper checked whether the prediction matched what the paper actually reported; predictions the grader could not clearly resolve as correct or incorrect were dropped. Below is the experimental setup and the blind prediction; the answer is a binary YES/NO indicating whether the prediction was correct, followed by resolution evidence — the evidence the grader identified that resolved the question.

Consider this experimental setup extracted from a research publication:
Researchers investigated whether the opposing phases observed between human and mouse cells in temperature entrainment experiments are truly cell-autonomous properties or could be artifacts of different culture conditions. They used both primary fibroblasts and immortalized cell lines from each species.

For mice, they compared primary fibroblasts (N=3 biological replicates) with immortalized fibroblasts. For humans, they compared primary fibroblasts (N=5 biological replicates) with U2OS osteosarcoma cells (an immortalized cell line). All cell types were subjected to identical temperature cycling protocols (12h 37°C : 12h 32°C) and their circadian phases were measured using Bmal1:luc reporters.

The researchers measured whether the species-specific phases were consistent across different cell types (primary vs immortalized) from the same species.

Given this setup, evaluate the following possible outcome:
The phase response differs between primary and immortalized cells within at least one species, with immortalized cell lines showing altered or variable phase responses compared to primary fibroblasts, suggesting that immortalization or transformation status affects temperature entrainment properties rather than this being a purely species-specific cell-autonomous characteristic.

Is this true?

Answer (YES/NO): NO